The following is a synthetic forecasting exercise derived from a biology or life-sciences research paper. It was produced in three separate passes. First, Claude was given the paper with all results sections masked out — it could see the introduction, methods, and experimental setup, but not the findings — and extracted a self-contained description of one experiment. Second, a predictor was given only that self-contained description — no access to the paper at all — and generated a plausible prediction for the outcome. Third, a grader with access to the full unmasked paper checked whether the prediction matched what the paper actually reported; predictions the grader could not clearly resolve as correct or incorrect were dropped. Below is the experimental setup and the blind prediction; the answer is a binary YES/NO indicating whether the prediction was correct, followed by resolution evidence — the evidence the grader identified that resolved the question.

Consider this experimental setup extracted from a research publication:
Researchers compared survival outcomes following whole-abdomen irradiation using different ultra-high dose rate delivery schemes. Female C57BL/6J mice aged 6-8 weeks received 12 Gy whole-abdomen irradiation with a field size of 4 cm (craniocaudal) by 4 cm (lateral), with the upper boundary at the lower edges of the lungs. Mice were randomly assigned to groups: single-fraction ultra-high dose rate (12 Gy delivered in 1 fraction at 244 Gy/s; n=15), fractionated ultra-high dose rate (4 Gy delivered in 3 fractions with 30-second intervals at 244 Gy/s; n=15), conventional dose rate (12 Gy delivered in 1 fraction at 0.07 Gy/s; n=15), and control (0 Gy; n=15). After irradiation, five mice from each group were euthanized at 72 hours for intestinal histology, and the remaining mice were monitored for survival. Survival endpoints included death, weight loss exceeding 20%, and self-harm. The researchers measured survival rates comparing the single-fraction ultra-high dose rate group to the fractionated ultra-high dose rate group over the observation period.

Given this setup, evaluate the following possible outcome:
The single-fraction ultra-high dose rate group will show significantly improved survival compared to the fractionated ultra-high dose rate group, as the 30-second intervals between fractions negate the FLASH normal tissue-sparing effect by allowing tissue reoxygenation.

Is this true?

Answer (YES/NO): YES